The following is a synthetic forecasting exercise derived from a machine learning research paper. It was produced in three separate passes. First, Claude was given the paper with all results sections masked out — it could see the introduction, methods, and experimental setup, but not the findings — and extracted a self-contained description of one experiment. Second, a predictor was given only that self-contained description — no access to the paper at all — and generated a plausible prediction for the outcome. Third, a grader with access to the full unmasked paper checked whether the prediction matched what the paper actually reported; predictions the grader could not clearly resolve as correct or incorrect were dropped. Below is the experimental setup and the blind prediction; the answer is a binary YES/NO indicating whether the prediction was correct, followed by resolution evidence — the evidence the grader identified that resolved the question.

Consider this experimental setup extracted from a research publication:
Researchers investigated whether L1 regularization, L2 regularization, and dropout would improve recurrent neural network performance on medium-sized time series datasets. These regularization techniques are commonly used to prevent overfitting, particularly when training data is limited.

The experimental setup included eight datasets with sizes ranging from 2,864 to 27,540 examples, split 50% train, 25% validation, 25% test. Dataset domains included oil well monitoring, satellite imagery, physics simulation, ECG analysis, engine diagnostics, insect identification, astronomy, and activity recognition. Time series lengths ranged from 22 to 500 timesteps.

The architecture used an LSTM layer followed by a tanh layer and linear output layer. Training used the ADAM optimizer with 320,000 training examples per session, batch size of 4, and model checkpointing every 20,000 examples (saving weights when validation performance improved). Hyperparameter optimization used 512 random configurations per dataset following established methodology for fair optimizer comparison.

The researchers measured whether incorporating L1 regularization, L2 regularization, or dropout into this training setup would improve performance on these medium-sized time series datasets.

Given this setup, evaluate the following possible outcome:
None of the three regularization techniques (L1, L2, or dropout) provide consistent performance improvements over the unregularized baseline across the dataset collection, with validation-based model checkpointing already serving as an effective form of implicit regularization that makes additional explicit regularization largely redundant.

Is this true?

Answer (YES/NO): YES